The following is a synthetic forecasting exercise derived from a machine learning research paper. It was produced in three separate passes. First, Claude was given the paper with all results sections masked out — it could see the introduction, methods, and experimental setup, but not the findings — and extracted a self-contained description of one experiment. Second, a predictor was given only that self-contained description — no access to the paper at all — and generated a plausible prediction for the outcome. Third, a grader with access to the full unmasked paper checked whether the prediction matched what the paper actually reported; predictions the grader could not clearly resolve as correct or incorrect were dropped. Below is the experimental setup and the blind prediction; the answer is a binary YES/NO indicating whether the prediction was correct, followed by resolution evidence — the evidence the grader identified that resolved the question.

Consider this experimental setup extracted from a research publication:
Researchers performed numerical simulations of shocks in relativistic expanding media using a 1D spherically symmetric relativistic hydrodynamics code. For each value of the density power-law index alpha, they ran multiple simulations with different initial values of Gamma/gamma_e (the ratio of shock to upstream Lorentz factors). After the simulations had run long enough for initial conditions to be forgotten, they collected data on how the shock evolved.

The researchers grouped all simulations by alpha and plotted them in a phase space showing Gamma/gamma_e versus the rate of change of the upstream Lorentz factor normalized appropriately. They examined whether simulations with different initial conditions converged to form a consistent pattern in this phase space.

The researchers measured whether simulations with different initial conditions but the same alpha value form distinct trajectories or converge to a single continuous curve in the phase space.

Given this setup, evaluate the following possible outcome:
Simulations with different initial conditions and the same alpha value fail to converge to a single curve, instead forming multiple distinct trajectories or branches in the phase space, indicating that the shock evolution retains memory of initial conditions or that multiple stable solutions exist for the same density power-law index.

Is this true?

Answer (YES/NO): NO